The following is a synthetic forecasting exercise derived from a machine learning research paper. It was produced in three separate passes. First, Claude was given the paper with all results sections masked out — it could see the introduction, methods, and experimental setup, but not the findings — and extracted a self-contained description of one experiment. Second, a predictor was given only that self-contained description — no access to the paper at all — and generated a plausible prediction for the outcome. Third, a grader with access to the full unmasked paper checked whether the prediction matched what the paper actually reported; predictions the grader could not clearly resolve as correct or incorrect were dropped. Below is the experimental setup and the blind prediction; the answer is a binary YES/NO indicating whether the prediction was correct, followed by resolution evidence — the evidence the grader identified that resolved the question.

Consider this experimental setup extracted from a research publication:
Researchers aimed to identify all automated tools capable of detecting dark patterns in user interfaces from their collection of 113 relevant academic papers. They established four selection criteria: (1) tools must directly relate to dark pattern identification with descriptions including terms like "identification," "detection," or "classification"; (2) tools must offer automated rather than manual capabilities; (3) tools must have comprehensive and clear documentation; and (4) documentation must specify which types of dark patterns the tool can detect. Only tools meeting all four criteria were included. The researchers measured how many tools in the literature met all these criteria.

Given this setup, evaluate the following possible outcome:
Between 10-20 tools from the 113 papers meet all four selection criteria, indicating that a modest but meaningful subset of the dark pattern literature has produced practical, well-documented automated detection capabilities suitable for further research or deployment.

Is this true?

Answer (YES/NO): NO